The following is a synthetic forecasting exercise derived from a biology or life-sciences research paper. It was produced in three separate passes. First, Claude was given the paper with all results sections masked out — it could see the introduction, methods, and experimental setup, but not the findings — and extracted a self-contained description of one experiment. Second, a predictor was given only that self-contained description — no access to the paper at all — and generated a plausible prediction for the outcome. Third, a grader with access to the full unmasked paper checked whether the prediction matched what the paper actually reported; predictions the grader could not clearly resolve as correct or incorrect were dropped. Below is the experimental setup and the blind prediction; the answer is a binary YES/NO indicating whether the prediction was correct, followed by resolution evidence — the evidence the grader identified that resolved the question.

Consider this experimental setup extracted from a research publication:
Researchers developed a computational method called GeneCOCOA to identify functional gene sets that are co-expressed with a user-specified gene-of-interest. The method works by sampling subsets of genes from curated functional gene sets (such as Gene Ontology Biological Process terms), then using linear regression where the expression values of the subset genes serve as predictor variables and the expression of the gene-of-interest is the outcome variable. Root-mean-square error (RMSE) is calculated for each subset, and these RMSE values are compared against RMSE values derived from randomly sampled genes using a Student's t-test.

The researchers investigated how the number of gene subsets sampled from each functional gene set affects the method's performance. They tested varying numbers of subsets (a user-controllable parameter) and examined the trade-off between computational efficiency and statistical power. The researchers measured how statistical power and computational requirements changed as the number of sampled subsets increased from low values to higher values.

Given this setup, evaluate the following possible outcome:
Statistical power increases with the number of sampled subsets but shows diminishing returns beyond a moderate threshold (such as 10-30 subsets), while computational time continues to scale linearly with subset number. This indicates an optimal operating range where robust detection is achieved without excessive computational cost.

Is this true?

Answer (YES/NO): NO